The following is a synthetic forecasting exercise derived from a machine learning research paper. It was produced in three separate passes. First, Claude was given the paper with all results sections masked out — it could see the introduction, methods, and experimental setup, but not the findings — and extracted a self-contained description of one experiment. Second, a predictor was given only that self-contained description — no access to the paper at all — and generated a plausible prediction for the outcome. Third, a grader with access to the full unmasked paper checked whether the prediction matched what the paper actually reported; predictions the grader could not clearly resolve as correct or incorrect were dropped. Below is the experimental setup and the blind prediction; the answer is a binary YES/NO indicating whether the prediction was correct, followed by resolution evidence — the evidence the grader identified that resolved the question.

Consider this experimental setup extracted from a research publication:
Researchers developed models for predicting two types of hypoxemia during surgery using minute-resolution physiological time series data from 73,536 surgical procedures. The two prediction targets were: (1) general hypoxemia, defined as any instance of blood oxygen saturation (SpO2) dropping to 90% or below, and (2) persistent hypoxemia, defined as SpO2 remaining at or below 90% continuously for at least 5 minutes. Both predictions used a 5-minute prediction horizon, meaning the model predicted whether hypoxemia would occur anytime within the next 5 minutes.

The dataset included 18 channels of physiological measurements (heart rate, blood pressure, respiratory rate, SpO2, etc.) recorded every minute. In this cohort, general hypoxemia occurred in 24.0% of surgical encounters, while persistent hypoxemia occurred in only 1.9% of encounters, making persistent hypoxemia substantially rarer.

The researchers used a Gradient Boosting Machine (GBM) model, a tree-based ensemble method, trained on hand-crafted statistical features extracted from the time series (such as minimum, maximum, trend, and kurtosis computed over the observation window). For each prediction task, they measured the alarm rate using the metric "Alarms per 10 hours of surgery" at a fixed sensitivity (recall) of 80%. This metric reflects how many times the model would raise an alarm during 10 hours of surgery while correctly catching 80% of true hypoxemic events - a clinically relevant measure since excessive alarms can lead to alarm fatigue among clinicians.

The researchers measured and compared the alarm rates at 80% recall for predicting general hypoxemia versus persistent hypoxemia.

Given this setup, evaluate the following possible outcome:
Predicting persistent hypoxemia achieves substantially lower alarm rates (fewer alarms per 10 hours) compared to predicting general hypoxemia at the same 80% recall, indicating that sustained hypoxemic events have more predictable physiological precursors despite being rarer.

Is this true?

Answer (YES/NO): YES